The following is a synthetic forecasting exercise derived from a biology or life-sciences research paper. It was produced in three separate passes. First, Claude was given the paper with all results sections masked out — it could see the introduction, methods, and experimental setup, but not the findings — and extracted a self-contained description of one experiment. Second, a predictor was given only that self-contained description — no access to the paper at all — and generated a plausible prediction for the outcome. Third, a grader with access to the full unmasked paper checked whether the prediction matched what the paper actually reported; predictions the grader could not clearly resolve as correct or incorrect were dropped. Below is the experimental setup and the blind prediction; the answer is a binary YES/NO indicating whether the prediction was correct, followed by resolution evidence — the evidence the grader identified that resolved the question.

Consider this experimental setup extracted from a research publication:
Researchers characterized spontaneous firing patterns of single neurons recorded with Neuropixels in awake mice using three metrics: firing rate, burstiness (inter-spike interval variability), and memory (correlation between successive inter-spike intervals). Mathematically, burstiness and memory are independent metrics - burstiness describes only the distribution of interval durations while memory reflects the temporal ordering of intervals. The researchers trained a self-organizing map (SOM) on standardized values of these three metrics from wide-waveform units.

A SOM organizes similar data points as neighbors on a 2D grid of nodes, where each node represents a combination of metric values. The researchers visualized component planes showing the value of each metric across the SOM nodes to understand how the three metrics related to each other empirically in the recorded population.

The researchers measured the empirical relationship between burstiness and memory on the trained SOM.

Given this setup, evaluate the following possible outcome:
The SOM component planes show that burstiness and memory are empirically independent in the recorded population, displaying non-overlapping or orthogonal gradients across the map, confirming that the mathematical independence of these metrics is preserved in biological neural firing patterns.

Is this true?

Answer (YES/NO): NO